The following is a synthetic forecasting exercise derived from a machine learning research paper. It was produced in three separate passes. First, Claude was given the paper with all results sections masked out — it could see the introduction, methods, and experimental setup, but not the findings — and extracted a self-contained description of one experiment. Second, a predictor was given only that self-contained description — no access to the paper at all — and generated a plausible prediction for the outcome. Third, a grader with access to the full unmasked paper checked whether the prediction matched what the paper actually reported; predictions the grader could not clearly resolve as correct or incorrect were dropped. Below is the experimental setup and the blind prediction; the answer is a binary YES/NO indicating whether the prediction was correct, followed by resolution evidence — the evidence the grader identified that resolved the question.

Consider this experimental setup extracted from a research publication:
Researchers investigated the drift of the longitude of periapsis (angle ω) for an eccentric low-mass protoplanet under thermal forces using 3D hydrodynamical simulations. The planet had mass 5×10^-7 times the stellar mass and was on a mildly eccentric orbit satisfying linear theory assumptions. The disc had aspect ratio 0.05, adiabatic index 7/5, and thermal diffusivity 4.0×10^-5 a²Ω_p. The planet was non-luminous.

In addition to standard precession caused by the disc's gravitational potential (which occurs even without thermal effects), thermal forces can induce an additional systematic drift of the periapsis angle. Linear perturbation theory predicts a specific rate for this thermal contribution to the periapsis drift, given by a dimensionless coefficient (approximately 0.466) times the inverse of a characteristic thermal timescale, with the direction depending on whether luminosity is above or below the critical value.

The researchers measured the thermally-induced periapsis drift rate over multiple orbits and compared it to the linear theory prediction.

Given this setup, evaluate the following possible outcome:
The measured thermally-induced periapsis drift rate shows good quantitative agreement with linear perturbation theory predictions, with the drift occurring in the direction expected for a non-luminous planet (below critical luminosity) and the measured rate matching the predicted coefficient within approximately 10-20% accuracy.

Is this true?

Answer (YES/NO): YES